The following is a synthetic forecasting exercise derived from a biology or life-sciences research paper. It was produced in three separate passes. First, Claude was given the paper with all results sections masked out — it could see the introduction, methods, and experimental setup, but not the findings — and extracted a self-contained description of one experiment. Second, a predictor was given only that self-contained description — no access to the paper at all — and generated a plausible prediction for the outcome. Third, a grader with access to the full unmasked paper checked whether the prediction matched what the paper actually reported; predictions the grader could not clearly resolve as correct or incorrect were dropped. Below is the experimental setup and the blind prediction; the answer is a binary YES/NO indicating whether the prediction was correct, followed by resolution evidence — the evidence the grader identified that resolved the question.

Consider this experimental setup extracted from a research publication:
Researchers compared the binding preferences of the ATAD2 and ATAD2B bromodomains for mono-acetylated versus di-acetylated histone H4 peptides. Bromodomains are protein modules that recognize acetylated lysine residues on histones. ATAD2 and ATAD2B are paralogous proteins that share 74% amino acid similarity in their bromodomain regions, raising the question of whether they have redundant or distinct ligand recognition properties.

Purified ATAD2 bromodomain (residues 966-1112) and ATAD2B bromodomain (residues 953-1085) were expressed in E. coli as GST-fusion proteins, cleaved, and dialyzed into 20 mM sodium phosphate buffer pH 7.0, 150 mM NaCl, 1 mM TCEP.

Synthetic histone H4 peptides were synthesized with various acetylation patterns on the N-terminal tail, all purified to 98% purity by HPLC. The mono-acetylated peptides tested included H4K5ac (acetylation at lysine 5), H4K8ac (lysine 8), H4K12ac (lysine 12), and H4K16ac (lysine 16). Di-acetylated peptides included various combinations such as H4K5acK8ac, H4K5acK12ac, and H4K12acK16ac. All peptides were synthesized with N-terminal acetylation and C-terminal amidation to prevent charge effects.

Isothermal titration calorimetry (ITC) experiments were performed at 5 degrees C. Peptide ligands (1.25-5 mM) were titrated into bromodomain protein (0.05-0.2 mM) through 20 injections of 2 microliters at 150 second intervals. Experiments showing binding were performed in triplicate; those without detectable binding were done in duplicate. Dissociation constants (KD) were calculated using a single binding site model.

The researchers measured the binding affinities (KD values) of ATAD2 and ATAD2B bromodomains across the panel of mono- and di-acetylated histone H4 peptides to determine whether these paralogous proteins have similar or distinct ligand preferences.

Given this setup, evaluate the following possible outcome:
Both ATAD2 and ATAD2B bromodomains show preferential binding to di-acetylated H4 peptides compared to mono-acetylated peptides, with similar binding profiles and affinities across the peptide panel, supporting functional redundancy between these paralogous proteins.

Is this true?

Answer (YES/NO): NO